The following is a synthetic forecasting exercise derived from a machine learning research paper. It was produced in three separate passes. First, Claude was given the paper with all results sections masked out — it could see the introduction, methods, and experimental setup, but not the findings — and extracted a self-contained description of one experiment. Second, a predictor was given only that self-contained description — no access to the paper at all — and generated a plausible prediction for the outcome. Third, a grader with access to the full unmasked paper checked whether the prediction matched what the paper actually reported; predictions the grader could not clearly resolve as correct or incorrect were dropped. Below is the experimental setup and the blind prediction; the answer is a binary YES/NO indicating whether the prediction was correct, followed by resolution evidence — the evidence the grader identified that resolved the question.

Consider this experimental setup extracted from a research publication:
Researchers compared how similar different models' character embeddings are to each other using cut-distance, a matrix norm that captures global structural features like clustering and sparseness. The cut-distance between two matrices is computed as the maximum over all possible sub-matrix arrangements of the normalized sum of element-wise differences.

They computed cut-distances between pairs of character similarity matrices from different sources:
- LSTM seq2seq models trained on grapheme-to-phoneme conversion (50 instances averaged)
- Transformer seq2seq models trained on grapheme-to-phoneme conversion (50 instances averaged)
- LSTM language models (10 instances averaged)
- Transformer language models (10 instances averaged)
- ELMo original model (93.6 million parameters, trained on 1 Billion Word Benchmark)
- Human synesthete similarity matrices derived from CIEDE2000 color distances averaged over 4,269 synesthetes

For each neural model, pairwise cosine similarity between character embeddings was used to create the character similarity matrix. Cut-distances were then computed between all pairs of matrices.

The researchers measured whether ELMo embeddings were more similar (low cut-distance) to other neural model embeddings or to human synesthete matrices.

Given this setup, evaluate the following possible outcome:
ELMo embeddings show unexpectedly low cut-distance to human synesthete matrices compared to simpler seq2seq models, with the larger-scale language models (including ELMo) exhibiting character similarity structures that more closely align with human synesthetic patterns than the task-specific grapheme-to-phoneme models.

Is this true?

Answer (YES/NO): NO